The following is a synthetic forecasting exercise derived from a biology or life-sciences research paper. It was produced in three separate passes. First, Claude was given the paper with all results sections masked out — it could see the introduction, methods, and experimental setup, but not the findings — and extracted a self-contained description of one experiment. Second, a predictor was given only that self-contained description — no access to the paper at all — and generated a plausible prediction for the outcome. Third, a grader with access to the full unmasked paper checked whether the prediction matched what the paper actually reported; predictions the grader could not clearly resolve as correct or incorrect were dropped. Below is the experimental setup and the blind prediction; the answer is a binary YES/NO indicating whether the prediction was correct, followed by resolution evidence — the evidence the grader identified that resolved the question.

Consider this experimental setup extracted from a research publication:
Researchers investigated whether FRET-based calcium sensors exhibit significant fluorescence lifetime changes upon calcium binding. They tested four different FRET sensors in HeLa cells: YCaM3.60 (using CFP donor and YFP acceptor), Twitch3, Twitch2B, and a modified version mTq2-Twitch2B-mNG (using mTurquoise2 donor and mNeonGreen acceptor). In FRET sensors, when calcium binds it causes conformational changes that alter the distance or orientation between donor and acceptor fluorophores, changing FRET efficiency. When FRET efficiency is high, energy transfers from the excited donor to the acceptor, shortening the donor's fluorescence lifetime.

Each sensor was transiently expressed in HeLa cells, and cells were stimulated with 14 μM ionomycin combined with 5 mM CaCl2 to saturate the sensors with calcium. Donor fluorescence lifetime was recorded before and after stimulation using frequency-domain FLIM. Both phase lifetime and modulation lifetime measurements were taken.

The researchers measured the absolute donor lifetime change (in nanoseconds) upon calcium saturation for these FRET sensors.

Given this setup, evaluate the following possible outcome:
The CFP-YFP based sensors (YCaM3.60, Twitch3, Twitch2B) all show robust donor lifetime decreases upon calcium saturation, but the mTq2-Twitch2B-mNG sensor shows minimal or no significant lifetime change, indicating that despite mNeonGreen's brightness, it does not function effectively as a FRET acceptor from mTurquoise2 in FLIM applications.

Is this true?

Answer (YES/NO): NO